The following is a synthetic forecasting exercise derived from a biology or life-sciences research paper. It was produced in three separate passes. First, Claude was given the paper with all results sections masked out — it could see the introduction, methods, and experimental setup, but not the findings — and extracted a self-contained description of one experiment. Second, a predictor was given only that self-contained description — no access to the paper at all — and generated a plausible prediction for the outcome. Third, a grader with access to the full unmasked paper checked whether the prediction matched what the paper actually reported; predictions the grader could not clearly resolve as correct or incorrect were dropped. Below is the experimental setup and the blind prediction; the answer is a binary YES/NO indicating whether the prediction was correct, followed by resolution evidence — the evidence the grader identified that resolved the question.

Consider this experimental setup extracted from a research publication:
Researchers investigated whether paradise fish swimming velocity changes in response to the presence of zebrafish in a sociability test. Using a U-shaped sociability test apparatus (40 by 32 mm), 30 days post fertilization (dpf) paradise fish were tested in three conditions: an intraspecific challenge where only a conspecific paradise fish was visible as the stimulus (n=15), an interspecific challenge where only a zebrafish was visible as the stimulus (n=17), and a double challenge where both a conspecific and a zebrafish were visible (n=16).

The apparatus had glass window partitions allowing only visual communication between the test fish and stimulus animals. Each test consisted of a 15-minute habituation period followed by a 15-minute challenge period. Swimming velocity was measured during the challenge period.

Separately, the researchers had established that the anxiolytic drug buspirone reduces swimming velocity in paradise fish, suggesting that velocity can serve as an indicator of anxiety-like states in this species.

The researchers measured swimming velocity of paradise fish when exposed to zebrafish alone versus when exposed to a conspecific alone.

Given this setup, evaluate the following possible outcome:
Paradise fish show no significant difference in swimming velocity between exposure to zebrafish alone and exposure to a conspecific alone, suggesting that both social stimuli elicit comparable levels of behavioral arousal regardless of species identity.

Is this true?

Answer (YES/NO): NO